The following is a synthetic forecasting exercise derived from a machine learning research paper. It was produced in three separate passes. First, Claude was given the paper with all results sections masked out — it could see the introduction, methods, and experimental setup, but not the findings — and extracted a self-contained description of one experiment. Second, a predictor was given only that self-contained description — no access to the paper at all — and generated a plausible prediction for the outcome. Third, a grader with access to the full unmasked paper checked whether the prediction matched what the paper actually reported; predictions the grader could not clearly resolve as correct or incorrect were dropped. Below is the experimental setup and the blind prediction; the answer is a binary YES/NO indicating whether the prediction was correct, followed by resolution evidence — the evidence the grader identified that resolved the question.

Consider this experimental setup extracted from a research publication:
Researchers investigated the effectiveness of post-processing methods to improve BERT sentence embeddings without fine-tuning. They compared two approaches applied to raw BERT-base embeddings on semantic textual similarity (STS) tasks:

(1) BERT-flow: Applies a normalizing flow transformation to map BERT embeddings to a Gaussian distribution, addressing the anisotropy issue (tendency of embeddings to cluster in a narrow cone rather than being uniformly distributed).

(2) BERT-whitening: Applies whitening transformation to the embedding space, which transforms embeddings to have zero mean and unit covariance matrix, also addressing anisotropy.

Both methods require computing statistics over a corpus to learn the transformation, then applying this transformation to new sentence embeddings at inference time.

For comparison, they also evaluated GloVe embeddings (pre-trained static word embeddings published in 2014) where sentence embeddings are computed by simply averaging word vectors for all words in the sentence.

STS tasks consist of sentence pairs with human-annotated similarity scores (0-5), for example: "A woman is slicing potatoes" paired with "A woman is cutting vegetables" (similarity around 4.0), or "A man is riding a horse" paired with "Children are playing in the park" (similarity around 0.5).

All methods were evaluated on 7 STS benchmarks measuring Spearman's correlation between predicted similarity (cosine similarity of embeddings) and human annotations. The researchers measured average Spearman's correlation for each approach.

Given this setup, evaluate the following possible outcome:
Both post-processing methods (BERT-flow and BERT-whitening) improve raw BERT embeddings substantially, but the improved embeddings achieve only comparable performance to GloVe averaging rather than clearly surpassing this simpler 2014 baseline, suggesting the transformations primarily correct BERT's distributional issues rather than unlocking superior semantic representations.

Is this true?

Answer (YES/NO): NO